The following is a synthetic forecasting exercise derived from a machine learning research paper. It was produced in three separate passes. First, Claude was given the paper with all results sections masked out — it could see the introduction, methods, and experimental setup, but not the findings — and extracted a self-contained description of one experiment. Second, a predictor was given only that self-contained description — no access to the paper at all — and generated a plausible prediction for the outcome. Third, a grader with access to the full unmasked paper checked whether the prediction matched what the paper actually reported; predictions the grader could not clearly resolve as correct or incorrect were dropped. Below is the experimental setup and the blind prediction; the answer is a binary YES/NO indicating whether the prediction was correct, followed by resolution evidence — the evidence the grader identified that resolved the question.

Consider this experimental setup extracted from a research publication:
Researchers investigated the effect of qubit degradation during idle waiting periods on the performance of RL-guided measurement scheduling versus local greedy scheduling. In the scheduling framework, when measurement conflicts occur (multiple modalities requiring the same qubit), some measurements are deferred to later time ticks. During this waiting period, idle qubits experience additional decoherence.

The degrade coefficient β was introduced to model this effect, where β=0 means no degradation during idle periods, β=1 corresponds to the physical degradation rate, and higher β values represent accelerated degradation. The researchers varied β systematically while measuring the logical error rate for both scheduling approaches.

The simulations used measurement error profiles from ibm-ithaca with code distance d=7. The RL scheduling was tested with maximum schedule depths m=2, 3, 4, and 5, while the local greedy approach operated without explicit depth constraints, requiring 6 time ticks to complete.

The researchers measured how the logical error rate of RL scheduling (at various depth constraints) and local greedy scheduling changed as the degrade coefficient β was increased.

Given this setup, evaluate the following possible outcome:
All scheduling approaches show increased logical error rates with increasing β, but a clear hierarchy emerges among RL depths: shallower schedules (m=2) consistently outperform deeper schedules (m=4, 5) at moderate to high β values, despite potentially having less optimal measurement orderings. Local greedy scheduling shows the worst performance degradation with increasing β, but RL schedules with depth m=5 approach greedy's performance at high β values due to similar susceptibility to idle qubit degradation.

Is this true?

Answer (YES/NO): NO